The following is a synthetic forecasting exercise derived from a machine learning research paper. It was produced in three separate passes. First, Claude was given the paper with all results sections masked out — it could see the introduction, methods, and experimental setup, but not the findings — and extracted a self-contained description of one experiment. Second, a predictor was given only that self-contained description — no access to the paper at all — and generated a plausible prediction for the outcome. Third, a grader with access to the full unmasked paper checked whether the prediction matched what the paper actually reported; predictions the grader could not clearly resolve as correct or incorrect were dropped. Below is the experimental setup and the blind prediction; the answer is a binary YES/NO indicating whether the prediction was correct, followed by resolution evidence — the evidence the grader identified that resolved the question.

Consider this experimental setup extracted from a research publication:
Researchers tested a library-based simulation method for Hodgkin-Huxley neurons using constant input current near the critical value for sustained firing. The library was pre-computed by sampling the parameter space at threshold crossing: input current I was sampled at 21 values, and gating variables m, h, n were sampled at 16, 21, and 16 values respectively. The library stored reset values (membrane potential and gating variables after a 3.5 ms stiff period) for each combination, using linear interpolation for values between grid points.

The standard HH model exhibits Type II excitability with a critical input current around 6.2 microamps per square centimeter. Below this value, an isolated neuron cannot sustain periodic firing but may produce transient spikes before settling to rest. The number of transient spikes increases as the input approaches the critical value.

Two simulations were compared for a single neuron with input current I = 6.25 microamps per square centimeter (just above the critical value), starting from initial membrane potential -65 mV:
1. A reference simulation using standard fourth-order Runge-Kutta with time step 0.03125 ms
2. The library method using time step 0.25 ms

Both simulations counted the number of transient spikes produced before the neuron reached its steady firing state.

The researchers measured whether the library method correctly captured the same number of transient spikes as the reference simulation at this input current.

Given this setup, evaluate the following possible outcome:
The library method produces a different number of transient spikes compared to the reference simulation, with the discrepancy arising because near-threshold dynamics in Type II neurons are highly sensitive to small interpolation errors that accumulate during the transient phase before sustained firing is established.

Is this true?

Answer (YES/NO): YES